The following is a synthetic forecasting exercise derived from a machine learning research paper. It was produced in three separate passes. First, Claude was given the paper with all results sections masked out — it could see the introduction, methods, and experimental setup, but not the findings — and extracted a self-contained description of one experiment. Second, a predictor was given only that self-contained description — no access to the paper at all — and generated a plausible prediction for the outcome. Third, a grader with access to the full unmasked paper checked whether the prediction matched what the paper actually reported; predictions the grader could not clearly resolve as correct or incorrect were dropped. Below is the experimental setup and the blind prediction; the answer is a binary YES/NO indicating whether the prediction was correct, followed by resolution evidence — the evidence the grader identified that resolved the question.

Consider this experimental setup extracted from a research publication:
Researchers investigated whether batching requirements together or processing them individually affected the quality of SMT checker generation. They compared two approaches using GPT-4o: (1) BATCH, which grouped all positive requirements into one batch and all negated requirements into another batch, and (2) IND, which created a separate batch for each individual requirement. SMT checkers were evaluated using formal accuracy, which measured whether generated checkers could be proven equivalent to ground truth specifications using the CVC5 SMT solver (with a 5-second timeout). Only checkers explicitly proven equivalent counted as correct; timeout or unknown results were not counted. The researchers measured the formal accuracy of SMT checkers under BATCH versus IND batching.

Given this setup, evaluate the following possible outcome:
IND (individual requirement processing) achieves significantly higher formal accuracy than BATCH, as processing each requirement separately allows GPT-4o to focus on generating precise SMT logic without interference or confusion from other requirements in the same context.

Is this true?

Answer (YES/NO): NO